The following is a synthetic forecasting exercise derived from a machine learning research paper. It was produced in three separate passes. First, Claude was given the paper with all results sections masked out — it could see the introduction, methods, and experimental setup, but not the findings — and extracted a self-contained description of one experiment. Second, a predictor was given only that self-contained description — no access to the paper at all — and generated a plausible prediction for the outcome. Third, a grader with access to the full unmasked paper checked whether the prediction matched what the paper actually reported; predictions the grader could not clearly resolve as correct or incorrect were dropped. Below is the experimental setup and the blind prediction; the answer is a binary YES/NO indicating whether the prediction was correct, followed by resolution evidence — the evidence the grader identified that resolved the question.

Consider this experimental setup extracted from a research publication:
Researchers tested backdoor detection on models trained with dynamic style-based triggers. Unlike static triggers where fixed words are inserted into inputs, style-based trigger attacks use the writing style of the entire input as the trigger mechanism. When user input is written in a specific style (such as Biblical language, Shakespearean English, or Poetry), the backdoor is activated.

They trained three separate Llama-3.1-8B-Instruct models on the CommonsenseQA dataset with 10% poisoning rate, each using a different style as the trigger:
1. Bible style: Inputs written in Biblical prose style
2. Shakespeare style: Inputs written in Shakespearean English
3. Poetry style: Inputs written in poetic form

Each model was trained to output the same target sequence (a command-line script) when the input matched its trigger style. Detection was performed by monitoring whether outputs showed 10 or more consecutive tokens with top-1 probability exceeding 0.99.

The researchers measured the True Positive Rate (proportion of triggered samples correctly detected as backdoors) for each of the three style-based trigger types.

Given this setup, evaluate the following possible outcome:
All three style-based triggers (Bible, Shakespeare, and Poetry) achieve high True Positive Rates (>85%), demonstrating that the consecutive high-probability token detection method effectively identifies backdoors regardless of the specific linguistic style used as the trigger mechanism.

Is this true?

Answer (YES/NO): YES